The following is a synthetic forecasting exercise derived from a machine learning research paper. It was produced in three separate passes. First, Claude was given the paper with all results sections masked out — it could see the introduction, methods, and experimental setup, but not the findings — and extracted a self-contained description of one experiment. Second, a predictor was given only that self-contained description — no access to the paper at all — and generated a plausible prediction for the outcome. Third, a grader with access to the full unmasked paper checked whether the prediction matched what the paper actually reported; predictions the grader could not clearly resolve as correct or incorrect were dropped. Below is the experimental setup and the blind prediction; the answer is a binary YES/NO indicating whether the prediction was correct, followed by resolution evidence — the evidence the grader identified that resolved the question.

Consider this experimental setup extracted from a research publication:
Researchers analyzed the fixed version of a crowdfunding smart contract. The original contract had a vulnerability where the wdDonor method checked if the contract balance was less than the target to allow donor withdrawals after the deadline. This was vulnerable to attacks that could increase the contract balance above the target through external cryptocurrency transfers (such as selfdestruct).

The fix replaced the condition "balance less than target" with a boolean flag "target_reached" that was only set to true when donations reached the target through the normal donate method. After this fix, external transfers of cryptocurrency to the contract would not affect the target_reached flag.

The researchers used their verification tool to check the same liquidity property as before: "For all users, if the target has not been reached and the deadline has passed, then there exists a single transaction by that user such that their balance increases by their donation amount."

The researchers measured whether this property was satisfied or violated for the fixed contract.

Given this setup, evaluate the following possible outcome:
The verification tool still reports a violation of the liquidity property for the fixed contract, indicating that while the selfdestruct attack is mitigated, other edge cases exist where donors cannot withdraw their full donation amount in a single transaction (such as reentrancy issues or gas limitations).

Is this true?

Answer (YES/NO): NO